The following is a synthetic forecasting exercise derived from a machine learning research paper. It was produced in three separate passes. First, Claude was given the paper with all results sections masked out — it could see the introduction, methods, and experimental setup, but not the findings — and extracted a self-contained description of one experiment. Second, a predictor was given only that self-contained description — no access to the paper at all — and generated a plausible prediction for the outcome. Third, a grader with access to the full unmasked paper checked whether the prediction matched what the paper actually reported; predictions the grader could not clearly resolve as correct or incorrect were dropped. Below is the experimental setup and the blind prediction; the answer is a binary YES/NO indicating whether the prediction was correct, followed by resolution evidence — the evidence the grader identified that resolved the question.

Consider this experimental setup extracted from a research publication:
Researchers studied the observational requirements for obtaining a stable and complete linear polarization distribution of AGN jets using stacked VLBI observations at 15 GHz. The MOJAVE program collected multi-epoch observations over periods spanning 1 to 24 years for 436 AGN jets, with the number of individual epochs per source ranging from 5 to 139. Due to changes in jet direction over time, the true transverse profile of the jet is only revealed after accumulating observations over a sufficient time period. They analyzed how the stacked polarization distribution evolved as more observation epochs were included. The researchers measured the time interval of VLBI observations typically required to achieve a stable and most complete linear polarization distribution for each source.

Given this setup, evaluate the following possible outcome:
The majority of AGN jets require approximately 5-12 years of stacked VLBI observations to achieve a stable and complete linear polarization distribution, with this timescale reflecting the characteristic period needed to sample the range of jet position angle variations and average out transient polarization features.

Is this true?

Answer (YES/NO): YES